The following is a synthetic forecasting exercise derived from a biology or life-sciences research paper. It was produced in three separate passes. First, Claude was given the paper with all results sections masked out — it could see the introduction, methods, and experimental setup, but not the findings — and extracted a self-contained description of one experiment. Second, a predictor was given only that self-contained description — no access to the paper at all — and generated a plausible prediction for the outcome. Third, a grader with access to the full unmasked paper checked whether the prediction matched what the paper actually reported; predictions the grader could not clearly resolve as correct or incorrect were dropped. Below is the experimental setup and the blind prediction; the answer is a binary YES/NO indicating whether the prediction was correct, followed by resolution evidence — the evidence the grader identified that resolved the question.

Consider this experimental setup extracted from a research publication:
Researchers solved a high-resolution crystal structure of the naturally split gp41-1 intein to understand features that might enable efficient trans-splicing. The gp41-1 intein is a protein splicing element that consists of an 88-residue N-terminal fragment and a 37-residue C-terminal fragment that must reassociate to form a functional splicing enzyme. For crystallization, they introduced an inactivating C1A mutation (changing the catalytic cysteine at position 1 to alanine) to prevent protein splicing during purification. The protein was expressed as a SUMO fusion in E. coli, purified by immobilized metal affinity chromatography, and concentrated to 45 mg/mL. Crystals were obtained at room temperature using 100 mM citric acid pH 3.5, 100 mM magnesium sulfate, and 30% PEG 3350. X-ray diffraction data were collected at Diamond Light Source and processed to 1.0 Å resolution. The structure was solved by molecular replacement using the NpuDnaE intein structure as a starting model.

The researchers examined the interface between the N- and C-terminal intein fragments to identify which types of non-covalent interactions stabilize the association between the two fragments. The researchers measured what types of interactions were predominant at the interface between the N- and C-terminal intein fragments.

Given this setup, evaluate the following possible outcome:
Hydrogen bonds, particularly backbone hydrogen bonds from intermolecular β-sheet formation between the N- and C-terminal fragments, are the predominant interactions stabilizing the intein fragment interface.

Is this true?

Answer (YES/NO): NO